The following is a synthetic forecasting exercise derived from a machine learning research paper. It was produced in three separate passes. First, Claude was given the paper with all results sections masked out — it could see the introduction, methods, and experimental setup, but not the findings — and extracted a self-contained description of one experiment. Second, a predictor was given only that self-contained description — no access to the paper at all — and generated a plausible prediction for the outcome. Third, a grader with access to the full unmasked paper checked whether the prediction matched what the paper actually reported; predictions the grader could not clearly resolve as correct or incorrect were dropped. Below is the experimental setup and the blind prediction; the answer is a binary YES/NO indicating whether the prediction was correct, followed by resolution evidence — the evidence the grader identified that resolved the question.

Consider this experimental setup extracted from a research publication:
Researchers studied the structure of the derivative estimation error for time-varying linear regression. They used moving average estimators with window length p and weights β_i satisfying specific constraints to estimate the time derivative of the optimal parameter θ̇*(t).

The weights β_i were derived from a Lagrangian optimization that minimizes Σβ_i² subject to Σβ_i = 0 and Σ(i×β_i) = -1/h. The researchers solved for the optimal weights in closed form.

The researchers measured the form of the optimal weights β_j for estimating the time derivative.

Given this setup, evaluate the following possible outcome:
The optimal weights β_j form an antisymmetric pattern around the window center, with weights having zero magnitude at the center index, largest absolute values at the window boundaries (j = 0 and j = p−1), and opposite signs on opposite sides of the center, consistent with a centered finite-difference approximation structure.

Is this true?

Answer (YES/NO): YES